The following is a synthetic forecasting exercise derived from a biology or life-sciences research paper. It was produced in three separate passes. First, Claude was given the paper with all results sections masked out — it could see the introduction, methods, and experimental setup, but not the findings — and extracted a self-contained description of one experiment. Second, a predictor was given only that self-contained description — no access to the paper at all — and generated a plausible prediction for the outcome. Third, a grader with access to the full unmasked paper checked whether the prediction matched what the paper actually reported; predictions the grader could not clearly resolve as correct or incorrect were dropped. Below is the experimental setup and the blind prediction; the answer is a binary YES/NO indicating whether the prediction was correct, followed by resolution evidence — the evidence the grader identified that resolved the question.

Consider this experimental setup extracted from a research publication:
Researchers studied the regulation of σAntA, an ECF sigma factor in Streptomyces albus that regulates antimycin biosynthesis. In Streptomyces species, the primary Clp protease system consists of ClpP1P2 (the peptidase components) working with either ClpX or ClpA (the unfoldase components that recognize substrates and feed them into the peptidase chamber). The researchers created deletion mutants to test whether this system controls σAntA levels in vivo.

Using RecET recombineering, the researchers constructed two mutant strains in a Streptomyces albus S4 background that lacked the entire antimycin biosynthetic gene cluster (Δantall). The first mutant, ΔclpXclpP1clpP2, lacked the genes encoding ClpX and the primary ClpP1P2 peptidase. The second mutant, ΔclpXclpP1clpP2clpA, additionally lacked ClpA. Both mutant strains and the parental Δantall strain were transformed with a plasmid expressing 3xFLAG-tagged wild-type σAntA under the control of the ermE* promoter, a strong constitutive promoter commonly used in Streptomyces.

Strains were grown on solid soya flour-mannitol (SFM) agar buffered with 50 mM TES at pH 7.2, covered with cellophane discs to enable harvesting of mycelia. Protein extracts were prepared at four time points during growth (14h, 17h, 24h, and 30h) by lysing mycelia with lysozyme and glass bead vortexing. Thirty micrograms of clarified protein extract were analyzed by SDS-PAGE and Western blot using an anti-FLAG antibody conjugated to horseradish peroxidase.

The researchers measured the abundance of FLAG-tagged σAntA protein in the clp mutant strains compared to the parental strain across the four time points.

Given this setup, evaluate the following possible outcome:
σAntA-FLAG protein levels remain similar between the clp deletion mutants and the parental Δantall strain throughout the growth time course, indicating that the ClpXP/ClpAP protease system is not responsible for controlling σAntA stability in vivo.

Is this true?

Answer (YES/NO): NO